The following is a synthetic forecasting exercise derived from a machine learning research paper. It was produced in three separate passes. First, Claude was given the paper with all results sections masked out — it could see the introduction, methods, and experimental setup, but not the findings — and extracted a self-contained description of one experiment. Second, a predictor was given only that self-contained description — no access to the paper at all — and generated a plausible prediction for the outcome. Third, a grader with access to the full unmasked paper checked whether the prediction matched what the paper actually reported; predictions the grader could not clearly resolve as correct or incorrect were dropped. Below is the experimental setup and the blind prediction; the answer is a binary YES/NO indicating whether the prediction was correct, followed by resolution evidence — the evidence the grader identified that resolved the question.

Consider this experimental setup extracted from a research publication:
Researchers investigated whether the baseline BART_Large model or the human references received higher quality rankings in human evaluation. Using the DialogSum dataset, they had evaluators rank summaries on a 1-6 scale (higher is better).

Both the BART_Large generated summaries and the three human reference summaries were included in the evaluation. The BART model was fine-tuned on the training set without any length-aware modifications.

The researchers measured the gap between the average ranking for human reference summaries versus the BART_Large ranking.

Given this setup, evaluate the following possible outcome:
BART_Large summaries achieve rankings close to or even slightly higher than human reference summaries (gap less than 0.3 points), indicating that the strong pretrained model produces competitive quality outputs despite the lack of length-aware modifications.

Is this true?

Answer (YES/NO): NO